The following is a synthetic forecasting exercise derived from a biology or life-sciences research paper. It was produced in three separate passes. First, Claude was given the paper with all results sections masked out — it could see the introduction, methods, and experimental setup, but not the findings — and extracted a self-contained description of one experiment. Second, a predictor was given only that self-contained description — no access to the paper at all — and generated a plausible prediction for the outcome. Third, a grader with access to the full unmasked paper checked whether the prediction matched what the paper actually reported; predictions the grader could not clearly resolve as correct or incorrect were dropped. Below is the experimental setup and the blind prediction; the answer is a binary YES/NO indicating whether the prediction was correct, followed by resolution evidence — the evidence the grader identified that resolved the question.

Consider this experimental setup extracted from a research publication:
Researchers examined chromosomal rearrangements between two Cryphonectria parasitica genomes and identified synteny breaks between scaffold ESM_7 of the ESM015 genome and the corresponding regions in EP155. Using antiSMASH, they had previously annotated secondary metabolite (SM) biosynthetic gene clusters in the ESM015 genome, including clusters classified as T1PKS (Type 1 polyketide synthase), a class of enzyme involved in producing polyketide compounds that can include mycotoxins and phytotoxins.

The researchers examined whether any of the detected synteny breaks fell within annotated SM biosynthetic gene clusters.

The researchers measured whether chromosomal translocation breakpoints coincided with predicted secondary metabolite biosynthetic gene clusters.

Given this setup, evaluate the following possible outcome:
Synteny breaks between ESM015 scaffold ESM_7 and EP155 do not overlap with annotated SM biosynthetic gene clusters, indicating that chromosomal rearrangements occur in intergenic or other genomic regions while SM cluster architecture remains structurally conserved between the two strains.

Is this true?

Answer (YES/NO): NO